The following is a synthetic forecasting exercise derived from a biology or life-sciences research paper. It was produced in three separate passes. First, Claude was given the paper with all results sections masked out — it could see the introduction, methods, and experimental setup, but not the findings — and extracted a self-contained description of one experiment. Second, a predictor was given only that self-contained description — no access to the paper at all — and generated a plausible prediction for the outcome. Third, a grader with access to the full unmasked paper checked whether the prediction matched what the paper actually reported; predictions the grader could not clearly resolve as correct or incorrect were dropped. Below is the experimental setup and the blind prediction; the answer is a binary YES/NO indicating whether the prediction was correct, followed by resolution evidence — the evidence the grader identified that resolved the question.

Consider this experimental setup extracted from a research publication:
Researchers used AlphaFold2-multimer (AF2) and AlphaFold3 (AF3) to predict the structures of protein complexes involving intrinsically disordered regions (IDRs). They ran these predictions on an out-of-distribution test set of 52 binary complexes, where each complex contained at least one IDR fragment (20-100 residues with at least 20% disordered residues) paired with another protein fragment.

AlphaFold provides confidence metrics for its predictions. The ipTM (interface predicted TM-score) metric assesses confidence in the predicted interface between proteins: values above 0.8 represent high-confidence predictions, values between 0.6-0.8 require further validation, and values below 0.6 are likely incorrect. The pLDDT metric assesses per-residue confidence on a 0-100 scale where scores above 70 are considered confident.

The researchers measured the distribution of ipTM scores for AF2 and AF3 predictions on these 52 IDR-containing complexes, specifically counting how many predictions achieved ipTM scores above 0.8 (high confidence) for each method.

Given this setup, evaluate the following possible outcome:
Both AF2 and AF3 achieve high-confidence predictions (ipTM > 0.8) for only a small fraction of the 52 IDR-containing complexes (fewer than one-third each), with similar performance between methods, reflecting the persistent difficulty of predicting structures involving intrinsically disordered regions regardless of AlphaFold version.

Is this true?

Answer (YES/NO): NO